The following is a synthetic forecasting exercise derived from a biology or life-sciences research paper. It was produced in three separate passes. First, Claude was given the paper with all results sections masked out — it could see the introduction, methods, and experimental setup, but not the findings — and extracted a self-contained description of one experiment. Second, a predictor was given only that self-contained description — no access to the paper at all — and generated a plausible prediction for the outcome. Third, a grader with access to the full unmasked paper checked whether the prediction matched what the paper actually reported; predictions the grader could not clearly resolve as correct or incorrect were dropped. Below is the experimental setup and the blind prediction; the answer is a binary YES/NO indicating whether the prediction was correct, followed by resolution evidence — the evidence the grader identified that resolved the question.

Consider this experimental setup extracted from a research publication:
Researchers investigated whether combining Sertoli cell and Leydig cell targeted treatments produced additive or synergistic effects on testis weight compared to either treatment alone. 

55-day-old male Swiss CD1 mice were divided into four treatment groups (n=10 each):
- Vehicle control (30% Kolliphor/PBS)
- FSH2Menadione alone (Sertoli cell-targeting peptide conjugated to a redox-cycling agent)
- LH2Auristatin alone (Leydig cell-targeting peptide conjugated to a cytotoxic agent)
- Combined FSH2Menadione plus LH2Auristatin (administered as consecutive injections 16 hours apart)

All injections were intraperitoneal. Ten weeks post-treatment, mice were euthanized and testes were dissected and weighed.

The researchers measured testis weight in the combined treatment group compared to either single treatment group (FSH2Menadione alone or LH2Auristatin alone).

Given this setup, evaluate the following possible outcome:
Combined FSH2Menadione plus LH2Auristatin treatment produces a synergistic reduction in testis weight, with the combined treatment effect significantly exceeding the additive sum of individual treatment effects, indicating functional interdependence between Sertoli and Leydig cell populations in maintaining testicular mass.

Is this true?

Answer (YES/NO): NO